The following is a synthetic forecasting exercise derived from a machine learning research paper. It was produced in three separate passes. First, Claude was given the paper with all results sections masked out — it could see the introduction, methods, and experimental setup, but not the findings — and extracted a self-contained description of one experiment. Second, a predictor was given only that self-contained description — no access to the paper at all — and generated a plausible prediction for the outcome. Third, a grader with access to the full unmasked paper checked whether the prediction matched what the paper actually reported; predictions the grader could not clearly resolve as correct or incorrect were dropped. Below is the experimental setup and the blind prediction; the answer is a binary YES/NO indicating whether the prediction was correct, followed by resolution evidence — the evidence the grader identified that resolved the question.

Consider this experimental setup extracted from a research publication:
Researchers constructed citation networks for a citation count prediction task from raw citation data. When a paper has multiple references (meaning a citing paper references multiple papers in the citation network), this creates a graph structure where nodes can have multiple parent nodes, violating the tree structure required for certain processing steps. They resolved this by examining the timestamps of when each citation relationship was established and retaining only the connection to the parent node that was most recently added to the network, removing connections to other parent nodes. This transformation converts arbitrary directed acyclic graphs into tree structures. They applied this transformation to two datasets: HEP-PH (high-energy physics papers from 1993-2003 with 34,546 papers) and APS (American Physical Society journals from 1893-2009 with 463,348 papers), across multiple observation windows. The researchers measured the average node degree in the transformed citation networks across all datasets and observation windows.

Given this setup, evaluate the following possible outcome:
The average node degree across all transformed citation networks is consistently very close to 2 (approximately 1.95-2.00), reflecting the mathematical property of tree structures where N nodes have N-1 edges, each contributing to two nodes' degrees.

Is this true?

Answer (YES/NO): YES